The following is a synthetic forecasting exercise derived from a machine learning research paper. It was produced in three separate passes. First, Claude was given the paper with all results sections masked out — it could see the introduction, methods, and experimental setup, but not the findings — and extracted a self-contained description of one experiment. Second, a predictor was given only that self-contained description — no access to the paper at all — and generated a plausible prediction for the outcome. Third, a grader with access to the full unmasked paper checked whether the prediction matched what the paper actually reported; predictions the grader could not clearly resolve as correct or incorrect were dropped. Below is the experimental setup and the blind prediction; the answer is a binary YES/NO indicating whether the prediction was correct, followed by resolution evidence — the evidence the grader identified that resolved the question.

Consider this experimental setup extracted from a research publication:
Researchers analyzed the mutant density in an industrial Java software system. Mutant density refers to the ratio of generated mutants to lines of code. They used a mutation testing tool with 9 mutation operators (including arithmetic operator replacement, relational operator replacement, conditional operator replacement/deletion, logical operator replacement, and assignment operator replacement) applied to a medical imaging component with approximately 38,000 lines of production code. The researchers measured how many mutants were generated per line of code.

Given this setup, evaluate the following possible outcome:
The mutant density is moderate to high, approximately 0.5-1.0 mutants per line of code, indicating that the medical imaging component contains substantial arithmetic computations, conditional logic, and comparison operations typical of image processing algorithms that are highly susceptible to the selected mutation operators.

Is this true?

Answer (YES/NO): NO